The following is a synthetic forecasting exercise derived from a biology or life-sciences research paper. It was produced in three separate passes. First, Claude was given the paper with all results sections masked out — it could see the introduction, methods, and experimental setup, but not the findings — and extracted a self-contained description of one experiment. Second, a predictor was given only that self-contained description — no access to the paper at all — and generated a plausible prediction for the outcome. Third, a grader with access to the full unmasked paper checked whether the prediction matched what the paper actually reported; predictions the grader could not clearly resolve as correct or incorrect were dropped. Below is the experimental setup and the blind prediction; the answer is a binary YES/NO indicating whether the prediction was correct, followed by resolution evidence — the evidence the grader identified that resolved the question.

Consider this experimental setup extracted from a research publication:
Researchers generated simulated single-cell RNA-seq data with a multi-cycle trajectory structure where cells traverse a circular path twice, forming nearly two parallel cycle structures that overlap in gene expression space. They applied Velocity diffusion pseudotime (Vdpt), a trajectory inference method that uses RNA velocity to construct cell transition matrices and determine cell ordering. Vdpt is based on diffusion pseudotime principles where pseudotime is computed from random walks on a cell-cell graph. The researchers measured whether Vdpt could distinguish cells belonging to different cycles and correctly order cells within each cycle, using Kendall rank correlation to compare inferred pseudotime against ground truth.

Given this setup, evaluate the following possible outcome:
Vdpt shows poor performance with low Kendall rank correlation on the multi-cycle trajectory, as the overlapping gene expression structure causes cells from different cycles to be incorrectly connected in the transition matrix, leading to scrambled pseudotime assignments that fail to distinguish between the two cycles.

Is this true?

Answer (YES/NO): YES